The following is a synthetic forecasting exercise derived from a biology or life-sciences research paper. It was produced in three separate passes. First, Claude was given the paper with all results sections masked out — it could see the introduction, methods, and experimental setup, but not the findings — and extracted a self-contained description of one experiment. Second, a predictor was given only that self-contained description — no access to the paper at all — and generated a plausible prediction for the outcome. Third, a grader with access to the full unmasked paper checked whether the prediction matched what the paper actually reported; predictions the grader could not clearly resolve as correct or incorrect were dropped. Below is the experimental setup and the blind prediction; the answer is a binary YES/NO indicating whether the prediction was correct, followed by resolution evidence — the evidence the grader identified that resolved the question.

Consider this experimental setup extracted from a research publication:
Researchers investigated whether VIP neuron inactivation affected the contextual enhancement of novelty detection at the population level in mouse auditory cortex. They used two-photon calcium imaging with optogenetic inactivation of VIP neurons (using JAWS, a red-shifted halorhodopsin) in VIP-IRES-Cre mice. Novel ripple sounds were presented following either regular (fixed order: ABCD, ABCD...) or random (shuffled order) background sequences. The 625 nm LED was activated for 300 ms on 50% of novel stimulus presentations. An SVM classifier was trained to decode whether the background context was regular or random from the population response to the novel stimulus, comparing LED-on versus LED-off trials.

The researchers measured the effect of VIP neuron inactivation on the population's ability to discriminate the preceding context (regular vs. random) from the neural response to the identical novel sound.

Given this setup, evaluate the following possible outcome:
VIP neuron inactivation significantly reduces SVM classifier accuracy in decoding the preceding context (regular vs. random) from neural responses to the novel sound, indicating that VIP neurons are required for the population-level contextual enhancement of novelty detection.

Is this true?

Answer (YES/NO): YES